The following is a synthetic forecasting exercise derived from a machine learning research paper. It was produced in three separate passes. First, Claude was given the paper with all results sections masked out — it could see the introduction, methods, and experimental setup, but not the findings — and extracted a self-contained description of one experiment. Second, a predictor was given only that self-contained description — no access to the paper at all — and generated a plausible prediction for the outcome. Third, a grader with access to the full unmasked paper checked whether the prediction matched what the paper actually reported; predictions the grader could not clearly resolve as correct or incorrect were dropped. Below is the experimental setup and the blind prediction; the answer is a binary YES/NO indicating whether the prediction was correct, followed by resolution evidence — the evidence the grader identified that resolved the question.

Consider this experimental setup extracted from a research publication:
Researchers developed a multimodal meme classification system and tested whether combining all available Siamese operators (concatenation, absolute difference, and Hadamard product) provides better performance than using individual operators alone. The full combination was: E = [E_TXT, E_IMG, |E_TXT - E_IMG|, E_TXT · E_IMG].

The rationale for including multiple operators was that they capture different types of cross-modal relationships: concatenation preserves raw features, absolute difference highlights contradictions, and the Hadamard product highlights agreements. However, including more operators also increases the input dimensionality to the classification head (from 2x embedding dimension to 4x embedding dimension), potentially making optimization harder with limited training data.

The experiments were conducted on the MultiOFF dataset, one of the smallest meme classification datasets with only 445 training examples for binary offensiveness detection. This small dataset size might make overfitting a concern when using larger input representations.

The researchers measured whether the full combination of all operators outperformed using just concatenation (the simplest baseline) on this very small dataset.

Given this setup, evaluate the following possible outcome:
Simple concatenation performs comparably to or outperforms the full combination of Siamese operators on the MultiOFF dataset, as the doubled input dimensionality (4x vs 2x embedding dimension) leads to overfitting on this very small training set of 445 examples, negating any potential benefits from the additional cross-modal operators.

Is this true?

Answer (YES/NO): NO